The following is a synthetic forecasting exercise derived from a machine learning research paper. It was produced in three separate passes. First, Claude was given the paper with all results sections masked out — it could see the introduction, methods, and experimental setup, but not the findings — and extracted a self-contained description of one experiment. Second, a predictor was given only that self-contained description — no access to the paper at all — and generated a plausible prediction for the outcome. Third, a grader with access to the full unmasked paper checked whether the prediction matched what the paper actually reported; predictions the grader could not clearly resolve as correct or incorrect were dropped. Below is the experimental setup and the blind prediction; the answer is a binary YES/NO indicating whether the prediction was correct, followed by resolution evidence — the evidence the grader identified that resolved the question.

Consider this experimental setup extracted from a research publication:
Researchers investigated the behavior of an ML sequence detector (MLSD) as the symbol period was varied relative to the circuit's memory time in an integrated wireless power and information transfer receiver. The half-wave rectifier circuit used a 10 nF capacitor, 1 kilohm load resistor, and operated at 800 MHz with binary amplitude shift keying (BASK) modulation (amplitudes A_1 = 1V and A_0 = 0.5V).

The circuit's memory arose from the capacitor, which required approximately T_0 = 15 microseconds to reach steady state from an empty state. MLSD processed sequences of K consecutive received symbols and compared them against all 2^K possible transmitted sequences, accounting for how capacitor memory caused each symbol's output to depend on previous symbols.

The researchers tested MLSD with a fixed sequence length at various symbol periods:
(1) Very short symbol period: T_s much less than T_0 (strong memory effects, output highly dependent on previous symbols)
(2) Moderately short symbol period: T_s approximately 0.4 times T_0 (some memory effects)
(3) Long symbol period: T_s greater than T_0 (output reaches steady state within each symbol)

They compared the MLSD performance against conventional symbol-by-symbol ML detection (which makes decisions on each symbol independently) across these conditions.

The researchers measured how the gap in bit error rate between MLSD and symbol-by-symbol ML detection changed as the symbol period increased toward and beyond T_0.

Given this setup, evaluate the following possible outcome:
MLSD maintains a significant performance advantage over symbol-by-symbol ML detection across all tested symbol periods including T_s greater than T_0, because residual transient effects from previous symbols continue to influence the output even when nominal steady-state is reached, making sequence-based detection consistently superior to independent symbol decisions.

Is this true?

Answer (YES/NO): NO